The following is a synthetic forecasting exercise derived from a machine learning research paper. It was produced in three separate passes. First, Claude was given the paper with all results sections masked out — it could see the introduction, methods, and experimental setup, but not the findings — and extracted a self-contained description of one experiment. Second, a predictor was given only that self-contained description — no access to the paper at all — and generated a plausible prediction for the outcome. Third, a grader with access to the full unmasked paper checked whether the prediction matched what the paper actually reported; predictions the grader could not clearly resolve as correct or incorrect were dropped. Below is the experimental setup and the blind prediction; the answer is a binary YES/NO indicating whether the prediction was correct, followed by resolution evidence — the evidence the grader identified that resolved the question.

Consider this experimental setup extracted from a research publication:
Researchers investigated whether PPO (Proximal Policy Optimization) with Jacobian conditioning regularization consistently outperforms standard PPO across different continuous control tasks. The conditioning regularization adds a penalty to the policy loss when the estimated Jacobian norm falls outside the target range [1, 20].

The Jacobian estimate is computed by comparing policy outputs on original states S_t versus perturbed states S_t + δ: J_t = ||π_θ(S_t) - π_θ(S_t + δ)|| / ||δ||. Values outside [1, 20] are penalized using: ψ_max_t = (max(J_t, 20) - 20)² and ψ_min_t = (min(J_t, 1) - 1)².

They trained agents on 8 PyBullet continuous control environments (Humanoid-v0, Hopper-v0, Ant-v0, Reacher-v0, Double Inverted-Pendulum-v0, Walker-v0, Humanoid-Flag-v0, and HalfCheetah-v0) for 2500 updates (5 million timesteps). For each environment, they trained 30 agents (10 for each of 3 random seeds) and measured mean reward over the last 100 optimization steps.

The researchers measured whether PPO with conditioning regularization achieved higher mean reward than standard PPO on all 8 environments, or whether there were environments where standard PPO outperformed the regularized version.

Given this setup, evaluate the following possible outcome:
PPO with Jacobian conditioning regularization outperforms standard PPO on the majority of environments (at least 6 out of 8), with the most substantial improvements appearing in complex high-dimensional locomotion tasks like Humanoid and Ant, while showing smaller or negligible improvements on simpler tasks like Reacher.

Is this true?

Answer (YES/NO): NO